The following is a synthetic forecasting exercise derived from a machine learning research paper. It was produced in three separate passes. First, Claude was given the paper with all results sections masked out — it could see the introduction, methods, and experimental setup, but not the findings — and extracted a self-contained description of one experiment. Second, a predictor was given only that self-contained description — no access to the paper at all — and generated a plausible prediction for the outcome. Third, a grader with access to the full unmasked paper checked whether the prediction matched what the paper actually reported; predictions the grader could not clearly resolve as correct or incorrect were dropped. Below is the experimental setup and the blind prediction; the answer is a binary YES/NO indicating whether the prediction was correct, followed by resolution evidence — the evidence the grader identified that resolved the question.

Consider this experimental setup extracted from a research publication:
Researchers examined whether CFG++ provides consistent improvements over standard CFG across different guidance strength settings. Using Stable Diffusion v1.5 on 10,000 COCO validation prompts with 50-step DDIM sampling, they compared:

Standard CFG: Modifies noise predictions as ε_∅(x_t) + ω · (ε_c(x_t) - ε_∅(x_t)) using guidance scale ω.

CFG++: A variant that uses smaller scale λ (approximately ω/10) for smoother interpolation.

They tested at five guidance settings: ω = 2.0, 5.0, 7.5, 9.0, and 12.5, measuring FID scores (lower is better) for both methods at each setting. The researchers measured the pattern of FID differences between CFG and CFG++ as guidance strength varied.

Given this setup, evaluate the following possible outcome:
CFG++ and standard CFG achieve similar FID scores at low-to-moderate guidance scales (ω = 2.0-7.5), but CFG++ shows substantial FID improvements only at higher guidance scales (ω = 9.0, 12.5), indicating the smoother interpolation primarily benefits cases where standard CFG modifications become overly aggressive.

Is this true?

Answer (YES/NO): NO